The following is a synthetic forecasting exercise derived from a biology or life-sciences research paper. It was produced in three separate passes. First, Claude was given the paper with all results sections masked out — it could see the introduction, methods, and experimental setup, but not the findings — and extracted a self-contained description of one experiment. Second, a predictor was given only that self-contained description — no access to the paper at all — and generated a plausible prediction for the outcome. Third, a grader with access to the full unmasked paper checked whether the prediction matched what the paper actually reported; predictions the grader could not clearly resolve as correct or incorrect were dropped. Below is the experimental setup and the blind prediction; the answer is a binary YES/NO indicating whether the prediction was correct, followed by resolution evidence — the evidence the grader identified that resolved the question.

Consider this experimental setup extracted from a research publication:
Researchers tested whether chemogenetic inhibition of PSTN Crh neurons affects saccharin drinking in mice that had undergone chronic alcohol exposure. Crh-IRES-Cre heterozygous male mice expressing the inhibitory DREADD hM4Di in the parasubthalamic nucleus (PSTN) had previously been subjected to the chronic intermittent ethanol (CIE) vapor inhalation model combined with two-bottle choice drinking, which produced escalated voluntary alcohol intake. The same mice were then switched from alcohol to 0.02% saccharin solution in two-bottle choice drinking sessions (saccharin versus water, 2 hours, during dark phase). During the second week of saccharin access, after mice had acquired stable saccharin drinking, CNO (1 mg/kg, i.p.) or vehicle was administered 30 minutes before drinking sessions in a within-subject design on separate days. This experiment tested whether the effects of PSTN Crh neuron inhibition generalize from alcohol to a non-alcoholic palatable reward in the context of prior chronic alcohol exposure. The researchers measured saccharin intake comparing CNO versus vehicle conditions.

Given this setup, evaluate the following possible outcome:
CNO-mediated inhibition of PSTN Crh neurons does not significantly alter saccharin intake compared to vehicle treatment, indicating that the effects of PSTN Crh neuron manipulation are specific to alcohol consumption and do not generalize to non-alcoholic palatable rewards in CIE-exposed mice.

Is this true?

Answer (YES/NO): NO